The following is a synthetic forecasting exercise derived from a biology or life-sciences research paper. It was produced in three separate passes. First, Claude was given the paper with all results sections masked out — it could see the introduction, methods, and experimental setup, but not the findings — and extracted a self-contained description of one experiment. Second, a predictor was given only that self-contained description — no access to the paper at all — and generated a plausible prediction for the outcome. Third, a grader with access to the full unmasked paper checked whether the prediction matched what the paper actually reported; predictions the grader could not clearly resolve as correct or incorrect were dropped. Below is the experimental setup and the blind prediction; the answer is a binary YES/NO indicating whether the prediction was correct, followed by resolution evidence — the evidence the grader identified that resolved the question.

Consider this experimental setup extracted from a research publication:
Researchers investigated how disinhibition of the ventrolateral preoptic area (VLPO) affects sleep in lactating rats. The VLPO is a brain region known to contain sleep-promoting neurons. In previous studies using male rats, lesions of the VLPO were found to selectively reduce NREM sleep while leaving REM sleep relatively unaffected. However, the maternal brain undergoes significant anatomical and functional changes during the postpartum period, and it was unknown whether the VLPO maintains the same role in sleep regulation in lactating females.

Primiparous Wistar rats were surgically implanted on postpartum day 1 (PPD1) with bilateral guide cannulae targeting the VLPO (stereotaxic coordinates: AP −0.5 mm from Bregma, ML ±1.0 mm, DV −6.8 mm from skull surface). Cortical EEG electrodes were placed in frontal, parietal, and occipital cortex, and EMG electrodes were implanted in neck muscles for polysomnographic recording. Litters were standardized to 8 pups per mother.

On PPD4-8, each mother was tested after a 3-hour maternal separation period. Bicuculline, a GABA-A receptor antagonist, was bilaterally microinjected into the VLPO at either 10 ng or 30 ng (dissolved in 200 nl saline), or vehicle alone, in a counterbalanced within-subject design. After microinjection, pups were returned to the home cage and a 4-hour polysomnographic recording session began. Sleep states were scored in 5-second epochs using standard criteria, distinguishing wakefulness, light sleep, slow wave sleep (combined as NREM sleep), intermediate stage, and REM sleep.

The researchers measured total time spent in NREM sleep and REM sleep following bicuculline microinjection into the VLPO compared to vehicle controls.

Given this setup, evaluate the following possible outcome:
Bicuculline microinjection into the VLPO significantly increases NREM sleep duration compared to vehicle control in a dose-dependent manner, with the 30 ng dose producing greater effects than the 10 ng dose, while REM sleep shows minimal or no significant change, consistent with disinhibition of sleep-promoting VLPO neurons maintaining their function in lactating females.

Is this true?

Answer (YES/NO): NO